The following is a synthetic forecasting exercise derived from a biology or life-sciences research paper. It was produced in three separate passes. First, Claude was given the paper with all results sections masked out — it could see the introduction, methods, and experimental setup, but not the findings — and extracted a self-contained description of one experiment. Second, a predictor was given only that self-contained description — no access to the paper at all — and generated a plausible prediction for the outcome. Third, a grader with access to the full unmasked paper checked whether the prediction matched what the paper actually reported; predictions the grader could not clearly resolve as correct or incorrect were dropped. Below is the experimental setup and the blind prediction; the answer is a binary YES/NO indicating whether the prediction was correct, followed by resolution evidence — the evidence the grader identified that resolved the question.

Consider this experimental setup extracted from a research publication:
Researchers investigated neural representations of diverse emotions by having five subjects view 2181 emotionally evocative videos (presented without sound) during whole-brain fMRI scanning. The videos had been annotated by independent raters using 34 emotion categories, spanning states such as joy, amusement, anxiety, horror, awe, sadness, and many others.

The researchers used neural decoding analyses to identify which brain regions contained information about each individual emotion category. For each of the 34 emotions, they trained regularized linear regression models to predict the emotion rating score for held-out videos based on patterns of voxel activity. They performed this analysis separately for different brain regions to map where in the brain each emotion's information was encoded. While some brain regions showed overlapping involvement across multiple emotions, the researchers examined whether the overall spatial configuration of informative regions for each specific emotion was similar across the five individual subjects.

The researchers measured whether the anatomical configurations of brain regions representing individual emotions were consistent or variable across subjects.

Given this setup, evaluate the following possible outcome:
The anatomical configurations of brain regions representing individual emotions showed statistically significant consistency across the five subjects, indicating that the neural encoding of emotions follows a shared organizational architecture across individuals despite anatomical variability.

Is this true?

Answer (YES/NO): YES